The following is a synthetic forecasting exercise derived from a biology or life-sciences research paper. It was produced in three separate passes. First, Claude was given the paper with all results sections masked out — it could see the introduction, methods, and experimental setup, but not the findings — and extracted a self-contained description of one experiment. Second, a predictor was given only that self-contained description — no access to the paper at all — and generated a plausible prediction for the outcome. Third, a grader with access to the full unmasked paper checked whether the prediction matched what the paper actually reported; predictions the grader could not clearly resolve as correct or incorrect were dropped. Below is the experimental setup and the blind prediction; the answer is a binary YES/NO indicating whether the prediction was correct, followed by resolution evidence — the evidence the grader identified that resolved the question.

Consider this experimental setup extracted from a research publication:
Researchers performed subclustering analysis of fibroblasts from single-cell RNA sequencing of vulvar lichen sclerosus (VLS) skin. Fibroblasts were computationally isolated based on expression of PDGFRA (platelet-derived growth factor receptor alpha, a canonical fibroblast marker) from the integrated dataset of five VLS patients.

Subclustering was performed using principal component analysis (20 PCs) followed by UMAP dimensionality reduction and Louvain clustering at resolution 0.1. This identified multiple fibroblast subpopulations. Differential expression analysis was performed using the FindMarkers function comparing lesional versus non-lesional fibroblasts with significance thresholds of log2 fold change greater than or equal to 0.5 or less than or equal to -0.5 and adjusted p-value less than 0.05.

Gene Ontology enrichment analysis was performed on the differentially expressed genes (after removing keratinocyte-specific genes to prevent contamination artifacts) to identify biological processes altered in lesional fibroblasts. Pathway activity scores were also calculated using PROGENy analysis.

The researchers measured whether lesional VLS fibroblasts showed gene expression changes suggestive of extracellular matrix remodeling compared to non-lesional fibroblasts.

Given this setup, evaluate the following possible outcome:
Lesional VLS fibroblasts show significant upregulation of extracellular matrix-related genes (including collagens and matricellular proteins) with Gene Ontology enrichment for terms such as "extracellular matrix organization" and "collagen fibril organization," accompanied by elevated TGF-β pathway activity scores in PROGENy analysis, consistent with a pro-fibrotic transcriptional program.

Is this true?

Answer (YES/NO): NO